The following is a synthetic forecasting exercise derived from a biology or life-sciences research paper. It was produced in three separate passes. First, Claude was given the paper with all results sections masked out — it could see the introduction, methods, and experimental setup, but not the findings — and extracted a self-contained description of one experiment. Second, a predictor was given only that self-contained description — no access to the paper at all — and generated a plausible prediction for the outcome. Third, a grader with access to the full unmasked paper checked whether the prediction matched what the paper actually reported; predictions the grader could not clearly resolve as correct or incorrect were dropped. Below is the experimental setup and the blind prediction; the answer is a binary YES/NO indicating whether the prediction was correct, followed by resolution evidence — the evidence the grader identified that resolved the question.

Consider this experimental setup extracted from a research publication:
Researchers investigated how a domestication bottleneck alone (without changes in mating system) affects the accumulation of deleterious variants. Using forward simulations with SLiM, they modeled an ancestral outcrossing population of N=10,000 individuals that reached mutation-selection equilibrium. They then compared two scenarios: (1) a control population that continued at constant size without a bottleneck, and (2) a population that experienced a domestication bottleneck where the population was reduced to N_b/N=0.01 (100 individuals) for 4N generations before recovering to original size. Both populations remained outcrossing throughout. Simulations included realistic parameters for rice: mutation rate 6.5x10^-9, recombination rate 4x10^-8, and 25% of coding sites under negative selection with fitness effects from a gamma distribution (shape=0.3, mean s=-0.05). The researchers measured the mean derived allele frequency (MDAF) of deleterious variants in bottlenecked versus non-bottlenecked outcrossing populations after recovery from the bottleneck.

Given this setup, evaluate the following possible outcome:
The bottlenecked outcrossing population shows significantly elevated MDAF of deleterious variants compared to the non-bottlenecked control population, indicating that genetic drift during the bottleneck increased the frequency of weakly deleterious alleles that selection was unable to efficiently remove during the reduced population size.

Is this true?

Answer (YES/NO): YES